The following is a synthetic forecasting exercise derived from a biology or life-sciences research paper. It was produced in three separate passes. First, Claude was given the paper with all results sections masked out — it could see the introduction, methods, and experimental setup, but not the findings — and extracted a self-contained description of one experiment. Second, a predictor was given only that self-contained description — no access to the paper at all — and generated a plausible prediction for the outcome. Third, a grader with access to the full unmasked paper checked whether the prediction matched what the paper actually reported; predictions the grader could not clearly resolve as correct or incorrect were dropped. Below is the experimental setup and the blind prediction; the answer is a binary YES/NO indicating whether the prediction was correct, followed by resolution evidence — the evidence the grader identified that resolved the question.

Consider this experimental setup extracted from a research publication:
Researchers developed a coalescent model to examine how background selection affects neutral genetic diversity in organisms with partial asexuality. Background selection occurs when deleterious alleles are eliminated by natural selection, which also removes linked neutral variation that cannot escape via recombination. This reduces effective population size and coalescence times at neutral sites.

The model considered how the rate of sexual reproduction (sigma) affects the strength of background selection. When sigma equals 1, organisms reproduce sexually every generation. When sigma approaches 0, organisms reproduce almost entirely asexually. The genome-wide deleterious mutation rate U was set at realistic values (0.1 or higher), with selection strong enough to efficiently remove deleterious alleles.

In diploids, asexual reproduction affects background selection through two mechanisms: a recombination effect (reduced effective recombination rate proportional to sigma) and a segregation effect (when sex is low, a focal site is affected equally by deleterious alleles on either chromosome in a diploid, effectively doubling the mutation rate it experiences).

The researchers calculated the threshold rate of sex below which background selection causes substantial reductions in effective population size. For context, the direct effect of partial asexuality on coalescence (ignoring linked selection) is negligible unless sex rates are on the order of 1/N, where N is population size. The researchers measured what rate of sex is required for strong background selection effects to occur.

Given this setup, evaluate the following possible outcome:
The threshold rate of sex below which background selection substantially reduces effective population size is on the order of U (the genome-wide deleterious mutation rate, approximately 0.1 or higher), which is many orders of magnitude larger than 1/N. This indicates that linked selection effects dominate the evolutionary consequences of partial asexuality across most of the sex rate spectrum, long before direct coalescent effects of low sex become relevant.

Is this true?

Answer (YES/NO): YES